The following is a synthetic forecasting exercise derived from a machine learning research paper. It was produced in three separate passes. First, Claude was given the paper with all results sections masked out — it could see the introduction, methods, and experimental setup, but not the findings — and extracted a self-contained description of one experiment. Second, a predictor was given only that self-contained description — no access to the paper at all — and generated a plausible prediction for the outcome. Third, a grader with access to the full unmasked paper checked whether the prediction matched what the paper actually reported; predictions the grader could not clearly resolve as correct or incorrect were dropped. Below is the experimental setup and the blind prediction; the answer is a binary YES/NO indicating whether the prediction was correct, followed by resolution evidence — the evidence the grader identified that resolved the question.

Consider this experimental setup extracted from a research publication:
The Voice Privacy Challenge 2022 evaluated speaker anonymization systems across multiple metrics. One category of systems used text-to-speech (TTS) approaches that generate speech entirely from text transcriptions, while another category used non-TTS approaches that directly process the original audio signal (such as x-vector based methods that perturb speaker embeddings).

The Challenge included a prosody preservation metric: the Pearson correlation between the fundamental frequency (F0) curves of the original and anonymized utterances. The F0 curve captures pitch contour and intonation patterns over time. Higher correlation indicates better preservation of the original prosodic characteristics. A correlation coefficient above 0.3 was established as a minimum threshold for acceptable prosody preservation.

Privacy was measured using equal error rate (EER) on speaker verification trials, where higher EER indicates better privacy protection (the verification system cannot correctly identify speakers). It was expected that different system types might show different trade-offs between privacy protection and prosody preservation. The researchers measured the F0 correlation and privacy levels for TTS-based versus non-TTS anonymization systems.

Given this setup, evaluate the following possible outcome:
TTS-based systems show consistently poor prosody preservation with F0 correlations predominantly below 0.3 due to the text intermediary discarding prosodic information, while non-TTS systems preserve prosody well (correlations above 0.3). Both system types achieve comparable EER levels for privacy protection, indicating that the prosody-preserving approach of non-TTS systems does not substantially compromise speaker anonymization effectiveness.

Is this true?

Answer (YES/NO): NO